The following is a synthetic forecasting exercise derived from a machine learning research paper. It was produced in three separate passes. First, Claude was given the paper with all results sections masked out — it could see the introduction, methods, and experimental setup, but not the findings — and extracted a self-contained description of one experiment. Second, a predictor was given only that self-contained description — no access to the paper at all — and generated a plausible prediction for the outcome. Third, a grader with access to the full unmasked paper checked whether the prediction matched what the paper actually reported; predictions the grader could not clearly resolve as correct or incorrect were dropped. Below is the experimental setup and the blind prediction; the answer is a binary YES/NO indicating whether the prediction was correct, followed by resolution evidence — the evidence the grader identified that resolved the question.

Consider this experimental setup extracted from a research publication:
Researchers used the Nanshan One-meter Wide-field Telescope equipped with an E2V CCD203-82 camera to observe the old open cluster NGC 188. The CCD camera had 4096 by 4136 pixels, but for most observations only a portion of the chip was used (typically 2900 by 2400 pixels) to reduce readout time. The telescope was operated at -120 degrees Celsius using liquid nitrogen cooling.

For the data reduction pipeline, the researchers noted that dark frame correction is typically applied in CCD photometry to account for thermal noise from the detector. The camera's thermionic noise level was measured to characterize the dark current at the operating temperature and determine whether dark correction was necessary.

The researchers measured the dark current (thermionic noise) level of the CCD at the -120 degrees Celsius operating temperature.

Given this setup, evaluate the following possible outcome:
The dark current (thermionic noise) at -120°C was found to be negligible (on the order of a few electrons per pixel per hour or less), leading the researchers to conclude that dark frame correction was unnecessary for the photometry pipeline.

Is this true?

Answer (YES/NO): YES